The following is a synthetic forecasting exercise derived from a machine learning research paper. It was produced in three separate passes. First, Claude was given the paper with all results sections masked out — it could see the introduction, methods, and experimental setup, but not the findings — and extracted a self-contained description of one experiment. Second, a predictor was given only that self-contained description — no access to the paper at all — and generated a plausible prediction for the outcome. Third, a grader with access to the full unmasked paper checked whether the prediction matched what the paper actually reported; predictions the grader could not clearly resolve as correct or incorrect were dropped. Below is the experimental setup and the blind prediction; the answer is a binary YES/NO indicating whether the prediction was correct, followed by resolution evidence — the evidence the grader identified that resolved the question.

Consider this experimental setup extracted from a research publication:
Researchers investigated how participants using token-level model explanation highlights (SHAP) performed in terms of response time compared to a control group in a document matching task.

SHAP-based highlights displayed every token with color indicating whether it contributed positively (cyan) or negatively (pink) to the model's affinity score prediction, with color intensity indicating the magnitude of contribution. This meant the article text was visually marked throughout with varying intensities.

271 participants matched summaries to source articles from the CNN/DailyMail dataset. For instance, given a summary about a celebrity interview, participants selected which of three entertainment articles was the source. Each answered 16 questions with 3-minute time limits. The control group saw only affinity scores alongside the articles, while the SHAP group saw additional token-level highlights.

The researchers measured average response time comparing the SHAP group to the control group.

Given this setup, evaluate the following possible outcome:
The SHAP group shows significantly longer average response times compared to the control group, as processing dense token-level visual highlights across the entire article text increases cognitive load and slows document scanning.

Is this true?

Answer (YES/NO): NO